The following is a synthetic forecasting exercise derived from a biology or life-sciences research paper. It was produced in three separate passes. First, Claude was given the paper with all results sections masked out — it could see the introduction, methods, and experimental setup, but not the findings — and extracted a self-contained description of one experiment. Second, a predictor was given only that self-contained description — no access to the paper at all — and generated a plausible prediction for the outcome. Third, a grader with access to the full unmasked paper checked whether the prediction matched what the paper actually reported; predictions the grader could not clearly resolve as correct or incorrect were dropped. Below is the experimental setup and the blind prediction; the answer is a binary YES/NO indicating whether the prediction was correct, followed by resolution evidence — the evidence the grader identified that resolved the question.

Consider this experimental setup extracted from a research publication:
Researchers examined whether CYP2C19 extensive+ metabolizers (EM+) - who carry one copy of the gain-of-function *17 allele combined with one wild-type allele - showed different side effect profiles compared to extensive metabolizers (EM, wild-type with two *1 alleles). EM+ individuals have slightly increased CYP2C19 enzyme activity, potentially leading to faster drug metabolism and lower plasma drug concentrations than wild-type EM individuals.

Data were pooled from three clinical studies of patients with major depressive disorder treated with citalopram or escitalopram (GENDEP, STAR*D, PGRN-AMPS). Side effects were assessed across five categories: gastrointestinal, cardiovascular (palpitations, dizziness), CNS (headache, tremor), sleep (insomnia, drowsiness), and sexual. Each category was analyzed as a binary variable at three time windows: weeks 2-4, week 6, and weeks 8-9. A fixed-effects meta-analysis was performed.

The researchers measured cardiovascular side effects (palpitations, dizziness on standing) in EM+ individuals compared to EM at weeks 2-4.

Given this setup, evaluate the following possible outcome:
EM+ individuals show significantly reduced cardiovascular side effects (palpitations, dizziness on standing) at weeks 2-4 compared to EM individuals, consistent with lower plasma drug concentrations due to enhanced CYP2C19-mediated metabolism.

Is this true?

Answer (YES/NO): YES